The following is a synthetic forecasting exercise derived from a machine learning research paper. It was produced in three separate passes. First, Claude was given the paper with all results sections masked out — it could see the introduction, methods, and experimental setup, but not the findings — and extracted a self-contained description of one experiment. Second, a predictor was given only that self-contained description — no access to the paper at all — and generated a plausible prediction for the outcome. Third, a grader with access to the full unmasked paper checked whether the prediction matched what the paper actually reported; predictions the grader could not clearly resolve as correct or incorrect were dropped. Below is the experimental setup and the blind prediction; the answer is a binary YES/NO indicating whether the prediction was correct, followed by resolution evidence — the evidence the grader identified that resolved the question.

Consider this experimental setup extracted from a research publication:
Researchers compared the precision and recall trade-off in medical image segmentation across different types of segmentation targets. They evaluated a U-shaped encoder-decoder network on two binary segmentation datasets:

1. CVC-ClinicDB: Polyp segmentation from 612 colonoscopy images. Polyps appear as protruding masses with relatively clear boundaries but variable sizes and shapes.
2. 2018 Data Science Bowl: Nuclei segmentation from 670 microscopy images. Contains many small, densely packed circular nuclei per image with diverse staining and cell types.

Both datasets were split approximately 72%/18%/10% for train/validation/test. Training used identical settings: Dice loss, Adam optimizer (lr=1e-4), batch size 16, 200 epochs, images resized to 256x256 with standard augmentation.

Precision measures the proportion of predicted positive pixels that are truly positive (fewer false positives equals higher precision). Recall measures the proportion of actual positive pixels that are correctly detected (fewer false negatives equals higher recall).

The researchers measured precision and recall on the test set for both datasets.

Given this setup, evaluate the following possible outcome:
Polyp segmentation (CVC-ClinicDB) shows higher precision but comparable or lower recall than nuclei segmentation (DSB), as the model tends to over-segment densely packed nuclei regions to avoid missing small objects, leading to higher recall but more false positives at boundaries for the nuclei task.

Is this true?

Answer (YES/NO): YES